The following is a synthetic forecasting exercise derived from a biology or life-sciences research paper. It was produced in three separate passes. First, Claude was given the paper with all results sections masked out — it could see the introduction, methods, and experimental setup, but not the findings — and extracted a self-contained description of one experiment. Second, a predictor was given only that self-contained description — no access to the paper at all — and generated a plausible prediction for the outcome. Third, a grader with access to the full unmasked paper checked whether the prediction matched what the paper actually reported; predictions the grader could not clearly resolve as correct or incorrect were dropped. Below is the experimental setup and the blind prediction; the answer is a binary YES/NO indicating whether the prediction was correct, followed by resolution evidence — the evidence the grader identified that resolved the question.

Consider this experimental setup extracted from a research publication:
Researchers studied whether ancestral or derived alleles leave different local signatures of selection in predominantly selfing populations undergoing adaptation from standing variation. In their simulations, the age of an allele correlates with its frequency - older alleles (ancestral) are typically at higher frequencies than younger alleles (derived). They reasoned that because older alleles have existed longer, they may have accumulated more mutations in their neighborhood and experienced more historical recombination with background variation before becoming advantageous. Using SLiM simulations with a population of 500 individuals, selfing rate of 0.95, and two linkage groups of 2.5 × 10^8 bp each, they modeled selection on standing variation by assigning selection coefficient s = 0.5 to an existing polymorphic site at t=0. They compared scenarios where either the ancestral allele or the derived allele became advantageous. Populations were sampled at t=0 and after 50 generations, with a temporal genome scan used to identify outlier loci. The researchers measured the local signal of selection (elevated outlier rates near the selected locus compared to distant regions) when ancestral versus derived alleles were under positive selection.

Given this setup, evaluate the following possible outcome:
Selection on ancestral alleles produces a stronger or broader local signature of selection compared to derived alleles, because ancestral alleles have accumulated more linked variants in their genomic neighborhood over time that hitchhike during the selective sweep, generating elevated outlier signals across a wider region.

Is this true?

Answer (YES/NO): NO